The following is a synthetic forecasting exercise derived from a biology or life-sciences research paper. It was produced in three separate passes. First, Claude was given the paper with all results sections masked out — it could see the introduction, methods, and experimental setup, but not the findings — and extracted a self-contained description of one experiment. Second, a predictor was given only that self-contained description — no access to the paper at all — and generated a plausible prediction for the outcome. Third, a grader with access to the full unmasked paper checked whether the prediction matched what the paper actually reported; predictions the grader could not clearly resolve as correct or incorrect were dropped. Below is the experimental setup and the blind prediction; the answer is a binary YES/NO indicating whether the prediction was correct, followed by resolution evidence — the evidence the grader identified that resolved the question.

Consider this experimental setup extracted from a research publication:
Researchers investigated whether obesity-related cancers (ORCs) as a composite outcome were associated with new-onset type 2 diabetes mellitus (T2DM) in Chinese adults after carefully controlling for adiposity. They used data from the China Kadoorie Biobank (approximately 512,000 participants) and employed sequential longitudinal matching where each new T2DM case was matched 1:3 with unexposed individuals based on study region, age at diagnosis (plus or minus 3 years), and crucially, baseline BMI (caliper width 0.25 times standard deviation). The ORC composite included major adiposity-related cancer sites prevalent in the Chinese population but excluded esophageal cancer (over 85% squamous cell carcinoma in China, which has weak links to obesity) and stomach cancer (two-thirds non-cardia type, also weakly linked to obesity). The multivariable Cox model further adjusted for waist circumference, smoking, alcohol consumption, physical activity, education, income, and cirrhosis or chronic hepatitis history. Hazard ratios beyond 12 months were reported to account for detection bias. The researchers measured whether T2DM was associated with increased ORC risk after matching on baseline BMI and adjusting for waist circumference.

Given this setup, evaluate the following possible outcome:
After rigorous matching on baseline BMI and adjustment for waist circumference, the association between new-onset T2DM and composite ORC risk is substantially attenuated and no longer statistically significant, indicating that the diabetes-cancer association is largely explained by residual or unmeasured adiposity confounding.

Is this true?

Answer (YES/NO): NO